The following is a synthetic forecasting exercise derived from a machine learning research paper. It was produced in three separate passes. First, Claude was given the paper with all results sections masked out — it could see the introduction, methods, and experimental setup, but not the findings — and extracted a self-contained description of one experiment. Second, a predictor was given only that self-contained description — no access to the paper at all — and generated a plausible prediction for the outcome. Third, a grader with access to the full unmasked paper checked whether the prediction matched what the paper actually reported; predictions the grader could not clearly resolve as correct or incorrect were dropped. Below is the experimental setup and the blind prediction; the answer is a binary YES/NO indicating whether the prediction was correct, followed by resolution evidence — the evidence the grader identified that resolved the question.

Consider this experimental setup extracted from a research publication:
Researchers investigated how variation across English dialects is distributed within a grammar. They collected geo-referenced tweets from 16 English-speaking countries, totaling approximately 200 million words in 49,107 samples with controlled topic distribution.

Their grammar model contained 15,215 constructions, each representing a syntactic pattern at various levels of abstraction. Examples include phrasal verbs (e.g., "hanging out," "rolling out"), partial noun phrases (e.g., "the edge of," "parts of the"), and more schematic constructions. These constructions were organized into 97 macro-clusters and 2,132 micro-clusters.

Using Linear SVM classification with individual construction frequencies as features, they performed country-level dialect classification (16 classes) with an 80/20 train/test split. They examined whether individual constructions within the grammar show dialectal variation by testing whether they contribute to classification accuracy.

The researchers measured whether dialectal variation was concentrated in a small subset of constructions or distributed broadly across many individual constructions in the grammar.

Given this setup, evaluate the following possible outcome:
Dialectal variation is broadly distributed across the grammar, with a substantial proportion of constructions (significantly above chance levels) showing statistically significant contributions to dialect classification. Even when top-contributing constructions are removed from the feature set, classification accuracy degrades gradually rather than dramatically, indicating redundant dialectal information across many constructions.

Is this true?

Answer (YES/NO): YES